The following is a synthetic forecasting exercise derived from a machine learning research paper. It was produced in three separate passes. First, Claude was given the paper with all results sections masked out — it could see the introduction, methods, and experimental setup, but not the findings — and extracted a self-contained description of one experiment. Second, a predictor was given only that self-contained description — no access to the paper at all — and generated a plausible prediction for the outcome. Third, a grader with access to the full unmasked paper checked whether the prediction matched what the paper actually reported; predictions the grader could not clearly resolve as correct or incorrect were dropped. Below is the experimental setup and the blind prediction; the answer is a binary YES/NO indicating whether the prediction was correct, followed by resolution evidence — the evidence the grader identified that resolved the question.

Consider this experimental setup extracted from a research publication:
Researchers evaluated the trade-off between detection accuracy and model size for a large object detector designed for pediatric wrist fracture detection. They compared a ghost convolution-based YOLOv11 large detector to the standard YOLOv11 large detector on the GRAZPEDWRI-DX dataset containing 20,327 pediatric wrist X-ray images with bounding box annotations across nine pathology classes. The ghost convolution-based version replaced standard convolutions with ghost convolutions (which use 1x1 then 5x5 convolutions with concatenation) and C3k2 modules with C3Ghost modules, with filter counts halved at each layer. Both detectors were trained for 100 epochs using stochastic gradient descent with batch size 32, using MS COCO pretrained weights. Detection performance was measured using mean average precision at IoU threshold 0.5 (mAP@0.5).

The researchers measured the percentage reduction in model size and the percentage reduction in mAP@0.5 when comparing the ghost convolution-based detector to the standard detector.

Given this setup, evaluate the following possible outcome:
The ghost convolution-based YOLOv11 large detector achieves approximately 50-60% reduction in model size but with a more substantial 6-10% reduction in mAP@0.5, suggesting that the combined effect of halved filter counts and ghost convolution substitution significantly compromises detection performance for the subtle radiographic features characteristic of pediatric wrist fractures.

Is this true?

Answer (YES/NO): NO